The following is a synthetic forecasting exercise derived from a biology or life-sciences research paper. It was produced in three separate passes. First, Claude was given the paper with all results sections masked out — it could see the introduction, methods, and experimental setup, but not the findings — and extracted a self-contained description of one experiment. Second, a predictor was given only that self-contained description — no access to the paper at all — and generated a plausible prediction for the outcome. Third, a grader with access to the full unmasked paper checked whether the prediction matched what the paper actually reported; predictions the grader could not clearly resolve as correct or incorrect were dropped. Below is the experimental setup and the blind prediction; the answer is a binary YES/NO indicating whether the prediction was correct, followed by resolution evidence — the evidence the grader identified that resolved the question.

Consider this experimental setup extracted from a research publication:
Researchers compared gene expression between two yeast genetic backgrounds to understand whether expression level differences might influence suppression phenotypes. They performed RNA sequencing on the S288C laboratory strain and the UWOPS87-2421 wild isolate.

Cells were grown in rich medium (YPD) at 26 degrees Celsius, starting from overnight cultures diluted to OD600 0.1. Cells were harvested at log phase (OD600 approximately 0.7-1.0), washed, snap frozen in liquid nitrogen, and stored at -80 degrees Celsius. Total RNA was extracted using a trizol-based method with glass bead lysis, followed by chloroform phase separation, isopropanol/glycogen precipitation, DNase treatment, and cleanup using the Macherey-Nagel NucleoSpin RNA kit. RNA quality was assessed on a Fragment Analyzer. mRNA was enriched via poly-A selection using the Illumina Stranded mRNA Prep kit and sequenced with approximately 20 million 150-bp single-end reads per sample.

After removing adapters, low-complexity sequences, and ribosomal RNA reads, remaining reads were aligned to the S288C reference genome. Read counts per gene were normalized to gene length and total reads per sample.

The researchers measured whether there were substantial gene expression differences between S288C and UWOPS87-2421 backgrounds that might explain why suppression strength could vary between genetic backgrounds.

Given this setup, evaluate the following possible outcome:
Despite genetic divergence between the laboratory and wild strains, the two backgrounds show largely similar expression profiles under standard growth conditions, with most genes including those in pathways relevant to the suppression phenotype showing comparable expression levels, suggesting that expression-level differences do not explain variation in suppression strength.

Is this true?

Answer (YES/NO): NO